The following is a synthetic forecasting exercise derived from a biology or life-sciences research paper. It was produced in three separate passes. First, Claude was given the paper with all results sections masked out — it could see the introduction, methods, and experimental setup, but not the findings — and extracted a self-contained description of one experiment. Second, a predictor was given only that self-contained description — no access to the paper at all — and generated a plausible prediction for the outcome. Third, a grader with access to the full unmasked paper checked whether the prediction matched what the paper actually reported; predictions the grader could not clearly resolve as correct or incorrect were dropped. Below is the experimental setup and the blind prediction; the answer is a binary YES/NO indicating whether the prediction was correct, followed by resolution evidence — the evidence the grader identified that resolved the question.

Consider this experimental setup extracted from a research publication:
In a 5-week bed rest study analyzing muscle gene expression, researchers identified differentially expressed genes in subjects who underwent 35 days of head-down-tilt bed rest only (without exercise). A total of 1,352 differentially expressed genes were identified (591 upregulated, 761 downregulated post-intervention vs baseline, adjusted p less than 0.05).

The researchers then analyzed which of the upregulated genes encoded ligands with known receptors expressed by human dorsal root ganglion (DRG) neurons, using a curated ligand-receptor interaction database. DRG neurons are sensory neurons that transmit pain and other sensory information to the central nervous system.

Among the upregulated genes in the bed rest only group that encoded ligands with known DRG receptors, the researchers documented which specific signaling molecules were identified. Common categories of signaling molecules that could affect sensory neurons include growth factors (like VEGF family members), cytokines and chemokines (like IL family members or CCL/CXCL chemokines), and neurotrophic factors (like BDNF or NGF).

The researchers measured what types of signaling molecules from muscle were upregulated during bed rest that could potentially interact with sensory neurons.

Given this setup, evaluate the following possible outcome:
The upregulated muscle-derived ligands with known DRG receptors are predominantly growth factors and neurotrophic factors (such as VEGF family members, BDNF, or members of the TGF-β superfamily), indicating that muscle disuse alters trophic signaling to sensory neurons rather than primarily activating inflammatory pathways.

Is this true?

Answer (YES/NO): NO